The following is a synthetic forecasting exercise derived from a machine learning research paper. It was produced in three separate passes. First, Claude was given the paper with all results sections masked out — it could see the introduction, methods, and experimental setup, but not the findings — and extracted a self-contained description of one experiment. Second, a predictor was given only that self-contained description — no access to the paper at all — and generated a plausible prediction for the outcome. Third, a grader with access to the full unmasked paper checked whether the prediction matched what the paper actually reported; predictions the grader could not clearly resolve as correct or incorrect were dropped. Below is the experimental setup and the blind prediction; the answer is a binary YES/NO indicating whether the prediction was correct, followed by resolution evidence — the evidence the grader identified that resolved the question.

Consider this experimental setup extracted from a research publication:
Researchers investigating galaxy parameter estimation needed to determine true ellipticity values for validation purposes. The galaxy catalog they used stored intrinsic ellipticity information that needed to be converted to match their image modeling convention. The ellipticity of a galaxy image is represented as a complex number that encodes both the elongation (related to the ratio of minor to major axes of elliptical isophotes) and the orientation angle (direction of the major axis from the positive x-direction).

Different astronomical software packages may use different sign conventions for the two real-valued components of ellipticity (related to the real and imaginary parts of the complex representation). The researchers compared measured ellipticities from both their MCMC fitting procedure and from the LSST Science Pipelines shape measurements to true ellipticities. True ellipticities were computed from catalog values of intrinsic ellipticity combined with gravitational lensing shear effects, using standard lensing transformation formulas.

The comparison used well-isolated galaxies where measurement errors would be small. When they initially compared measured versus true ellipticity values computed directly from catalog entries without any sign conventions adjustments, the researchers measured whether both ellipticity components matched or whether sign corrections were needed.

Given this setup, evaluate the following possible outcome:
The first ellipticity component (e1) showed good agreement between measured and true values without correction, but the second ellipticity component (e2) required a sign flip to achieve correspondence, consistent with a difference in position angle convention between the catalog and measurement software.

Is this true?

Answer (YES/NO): NO